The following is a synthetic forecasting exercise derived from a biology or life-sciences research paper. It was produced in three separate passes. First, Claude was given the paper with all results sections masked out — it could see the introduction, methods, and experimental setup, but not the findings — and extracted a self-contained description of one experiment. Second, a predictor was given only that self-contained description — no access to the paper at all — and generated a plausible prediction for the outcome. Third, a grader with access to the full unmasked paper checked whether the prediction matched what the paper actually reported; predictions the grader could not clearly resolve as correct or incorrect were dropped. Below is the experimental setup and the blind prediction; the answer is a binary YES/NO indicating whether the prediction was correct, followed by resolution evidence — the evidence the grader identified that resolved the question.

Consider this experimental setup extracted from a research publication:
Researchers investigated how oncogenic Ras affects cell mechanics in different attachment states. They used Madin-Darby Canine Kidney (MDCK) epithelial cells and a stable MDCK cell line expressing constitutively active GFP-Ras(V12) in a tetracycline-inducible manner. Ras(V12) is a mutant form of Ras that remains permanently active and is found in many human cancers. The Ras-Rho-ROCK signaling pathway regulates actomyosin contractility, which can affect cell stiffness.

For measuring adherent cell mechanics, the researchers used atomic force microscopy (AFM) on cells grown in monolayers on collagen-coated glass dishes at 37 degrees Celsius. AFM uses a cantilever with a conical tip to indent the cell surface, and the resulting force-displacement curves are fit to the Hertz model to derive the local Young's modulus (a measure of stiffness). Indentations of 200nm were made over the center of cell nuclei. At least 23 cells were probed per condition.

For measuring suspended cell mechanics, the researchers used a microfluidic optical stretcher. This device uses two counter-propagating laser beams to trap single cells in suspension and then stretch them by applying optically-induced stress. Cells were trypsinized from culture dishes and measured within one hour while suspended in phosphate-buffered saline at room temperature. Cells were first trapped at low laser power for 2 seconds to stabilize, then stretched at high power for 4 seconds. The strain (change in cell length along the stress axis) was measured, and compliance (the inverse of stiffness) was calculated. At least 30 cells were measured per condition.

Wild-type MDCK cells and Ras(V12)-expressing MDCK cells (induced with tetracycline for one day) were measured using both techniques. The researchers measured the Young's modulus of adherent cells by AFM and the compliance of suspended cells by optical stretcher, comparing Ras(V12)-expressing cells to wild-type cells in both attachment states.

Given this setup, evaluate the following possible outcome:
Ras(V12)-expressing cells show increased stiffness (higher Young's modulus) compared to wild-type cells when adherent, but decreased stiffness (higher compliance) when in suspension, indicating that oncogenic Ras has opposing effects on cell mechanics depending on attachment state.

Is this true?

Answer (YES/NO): YES